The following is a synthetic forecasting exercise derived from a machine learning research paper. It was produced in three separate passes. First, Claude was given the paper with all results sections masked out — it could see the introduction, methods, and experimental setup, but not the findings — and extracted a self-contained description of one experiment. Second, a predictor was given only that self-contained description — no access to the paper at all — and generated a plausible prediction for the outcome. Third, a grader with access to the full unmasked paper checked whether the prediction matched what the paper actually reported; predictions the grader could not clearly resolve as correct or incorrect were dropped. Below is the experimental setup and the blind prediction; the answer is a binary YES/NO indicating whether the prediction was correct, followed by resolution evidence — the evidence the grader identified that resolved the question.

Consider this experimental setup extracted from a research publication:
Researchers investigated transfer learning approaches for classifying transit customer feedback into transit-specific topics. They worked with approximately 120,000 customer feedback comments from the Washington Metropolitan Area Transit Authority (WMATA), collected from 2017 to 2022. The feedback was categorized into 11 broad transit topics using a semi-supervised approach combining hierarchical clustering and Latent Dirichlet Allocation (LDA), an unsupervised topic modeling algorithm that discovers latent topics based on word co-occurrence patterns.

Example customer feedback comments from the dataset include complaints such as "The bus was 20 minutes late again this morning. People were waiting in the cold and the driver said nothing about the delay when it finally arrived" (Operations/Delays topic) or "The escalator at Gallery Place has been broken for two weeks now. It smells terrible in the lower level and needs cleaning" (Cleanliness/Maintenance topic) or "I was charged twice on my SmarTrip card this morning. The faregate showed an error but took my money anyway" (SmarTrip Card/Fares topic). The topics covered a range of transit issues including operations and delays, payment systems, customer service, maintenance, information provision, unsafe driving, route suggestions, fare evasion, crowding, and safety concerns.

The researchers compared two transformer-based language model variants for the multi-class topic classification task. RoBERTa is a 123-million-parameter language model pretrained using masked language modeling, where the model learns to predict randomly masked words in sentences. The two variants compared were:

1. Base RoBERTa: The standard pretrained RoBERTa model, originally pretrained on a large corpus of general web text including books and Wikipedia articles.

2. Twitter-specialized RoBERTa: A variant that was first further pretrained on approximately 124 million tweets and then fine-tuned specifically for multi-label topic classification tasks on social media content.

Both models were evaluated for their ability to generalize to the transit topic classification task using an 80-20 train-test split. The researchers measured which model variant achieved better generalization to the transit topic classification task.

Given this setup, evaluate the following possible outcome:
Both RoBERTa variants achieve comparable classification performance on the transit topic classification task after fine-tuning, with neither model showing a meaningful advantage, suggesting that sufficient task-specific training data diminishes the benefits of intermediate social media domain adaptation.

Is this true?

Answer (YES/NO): NO